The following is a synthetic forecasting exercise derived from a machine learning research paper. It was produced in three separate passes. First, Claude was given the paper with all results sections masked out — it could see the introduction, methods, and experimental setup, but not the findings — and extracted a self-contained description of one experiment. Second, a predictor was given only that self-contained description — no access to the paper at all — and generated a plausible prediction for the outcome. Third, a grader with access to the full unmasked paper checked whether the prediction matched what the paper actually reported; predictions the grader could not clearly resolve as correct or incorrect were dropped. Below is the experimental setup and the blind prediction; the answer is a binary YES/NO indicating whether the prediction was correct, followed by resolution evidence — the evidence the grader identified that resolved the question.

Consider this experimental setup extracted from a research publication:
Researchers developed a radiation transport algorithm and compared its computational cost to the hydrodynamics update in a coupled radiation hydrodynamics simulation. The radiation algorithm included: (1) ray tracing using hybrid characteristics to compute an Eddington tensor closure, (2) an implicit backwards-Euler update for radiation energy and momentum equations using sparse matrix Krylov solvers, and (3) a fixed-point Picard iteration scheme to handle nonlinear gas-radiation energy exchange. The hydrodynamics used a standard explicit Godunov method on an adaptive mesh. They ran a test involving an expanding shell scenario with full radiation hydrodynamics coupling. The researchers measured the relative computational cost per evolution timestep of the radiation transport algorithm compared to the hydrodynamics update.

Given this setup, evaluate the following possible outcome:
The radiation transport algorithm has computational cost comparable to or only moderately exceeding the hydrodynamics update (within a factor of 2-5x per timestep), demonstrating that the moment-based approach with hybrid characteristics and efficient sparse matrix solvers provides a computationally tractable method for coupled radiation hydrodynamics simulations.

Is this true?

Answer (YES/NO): NO